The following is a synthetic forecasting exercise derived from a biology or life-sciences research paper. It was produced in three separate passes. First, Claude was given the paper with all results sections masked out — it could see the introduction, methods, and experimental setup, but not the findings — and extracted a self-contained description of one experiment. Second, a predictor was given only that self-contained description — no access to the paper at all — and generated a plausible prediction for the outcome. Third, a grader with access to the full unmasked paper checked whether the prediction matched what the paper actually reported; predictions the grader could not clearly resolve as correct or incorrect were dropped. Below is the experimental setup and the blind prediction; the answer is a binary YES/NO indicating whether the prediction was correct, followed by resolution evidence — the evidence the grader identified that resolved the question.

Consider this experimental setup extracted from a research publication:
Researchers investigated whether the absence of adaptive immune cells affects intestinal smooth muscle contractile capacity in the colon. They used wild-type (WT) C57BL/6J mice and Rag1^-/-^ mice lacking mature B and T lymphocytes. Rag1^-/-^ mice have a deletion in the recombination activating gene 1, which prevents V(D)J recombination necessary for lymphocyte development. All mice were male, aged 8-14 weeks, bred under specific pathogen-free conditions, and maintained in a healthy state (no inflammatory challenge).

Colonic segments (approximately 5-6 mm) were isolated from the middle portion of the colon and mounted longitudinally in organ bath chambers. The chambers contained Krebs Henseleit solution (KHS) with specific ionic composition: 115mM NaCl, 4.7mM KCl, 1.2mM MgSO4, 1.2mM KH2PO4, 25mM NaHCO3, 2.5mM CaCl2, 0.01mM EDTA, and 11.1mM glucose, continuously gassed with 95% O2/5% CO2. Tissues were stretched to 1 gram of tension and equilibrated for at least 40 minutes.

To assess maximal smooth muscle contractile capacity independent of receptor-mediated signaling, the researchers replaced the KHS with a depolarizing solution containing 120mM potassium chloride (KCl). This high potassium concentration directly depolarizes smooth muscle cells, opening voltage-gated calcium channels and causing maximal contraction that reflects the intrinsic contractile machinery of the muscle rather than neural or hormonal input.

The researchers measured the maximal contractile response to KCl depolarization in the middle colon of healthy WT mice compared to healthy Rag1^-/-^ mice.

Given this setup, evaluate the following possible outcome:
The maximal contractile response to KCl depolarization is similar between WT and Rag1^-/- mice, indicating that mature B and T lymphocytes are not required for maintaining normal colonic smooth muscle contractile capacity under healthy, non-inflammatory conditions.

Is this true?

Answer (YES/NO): YES